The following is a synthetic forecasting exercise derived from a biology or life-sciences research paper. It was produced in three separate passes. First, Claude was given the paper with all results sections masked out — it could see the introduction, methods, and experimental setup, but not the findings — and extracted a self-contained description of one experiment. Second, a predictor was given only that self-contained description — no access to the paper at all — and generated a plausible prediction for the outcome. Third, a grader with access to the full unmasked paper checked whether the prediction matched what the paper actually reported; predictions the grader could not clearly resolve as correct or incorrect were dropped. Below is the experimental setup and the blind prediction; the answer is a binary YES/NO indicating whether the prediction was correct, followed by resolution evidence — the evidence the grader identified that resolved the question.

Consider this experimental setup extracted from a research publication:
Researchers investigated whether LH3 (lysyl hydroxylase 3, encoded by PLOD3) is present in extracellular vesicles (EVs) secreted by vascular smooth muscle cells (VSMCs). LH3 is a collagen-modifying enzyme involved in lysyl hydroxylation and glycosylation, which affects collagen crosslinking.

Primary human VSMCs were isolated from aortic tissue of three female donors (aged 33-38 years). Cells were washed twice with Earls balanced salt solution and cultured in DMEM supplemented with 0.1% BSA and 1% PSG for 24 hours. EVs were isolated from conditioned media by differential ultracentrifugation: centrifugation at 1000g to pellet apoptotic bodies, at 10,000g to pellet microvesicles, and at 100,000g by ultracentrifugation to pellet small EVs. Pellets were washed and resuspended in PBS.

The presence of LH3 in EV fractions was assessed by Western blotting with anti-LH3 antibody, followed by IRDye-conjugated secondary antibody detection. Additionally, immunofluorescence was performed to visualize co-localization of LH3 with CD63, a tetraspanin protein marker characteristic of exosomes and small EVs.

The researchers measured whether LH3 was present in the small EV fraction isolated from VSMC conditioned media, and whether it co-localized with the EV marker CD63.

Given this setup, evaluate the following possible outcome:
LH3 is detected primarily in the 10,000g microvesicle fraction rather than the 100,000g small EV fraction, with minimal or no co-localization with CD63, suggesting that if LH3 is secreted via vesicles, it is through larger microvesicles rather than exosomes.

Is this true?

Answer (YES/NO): NO